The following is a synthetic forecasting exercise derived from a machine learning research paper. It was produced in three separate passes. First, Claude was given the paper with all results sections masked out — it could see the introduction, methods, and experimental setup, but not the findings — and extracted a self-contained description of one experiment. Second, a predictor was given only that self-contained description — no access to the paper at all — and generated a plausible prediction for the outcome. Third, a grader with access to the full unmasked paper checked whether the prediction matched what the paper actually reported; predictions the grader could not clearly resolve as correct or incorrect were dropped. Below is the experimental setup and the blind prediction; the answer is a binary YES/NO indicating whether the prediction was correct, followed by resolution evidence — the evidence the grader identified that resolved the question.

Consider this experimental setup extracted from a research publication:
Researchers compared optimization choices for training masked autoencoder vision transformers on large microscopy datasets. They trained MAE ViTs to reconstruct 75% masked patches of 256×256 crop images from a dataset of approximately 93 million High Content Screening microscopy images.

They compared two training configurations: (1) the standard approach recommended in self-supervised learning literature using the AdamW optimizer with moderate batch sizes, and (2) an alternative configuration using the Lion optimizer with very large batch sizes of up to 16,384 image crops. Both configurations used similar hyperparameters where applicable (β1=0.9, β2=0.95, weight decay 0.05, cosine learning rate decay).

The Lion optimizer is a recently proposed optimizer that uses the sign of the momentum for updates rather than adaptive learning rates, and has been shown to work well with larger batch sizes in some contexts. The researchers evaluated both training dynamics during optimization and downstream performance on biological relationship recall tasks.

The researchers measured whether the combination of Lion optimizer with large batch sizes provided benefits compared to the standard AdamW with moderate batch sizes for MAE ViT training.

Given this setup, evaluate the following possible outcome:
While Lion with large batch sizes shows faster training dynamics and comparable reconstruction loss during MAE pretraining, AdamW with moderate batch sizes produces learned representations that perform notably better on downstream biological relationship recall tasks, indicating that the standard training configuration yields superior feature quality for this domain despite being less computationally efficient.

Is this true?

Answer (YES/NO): NO